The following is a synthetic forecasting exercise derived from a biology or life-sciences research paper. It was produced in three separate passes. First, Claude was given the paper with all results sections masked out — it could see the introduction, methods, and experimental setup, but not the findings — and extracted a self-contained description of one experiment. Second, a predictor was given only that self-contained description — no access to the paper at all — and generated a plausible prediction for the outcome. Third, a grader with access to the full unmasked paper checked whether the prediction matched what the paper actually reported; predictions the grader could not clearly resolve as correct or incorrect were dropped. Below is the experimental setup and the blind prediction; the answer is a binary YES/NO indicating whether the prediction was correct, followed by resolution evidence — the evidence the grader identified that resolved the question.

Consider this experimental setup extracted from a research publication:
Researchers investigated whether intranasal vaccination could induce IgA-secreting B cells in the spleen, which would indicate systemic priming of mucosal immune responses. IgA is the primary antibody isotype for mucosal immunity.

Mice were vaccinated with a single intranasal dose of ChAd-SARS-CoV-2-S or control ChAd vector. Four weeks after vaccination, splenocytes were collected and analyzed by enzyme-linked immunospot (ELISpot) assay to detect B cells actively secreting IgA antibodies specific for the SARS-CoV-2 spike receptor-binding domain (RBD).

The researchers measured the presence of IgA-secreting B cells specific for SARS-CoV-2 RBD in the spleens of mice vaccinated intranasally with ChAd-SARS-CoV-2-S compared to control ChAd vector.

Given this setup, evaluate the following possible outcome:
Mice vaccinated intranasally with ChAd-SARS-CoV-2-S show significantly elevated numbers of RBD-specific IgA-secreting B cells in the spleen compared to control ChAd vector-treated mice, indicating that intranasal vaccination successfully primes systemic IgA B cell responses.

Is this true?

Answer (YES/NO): YES